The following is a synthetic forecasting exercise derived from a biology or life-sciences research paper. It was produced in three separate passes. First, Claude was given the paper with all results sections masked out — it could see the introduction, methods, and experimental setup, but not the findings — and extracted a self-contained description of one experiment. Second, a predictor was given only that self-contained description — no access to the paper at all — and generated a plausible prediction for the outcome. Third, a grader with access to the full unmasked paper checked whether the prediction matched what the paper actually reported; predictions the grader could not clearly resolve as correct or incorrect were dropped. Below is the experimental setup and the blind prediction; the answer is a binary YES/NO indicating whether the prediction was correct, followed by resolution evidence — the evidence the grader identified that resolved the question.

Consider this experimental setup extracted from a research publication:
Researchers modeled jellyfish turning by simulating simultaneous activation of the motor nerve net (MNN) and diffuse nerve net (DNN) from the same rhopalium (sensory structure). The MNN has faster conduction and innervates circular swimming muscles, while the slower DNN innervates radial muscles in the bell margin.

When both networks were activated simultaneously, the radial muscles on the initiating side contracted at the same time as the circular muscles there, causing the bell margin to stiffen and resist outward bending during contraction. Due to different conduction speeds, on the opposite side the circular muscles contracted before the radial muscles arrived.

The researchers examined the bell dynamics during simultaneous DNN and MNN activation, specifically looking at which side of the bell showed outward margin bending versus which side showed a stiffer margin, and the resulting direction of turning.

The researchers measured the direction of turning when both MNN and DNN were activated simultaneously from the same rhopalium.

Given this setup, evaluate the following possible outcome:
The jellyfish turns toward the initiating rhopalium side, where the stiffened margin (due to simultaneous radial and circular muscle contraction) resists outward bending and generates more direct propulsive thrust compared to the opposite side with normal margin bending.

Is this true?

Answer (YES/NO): NO